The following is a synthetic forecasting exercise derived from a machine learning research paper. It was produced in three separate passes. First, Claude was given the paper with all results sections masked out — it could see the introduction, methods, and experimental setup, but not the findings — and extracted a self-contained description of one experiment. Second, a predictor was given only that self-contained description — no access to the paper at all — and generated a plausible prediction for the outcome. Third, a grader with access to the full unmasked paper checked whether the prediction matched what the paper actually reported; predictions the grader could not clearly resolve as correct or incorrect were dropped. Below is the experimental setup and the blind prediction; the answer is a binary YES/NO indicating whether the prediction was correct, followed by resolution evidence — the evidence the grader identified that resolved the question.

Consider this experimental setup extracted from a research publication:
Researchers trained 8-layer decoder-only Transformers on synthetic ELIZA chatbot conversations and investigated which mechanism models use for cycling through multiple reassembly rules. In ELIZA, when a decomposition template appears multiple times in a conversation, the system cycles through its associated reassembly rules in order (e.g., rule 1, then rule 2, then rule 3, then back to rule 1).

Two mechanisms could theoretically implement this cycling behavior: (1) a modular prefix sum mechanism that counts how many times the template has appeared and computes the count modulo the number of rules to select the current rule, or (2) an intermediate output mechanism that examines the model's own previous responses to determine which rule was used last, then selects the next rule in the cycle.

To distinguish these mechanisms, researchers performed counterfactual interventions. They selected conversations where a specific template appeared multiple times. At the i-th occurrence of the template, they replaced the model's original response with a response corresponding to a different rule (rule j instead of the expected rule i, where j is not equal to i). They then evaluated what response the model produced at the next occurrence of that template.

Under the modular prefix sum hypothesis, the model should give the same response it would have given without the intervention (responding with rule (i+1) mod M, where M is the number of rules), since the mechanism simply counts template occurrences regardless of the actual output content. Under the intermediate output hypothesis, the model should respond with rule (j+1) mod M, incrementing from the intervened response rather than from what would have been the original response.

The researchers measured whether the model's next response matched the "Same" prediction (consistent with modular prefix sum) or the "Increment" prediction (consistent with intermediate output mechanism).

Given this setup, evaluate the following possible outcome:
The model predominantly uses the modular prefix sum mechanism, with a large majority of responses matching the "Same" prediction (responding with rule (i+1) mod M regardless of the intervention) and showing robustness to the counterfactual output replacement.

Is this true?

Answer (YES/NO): NO